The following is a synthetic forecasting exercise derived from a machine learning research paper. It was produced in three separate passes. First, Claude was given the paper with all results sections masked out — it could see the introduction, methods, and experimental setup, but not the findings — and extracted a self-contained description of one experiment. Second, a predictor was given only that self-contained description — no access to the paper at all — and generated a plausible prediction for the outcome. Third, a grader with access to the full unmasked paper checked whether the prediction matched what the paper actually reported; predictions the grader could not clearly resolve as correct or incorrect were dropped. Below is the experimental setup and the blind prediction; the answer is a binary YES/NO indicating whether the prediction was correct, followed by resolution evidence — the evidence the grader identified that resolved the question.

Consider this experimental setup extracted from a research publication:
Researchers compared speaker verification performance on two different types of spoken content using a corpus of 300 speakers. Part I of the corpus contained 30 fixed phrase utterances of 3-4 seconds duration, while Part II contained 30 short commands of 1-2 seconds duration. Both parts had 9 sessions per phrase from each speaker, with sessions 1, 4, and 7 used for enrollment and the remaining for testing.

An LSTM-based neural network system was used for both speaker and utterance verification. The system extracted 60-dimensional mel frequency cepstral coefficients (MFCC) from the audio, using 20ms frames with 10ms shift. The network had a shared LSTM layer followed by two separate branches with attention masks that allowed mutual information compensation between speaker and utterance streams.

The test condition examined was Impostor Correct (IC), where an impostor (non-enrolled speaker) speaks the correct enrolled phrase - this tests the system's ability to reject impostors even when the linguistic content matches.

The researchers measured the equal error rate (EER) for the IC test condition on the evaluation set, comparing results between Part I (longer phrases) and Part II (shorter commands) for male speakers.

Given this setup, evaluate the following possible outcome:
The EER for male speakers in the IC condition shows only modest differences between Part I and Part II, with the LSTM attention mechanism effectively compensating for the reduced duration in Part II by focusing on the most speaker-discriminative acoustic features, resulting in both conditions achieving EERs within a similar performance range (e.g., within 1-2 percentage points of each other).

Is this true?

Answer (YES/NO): NO